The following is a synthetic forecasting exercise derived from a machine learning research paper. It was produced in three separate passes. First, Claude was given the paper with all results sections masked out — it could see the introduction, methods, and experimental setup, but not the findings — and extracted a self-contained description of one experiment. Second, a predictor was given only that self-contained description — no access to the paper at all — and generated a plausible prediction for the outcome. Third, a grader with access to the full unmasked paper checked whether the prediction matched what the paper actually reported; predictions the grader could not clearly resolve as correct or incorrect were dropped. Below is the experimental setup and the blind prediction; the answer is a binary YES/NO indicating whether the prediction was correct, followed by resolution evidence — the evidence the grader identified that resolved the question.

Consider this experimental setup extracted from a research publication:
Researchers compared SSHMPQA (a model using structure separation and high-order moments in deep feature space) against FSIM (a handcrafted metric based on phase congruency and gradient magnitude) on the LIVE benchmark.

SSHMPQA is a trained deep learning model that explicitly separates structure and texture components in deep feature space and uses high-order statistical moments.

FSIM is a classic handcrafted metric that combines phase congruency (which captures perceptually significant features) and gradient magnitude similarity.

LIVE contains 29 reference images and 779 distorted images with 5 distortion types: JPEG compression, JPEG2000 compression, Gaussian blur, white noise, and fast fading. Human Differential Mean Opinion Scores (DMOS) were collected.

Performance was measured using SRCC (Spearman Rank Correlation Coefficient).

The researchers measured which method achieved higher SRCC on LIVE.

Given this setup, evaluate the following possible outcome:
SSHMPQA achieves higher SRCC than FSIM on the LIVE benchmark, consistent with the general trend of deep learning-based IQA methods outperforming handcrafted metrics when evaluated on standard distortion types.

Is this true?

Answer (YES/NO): NO